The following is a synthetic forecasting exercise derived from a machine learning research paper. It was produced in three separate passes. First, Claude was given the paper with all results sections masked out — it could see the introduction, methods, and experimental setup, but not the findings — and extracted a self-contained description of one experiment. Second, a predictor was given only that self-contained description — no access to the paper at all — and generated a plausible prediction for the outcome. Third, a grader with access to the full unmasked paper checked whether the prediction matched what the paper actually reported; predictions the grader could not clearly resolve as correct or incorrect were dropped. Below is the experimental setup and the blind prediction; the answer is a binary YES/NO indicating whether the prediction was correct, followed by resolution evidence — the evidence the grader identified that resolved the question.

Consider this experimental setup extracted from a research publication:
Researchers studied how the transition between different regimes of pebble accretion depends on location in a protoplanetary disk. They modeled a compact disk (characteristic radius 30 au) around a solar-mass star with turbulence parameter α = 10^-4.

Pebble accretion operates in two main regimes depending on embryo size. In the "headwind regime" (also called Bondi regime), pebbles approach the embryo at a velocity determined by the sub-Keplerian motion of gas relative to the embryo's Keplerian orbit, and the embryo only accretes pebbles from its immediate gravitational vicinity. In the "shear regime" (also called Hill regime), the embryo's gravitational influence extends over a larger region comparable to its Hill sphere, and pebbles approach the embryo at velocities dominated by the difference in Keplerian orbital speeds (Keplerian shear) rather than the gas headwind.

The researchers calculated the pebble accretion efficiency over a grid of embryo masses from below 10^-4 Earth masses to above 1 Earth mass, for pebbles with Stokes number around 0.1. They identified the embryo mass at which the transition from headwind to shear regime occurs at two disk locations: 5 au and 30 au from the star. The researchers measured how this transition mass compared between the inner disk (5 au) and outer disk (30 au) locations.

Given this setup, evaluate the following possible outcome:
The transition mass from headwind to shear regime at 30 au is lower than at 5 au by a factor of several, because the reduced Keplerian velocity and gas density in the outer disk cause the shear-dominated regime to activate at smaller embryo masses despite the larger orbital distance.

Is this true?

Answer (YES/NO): NO